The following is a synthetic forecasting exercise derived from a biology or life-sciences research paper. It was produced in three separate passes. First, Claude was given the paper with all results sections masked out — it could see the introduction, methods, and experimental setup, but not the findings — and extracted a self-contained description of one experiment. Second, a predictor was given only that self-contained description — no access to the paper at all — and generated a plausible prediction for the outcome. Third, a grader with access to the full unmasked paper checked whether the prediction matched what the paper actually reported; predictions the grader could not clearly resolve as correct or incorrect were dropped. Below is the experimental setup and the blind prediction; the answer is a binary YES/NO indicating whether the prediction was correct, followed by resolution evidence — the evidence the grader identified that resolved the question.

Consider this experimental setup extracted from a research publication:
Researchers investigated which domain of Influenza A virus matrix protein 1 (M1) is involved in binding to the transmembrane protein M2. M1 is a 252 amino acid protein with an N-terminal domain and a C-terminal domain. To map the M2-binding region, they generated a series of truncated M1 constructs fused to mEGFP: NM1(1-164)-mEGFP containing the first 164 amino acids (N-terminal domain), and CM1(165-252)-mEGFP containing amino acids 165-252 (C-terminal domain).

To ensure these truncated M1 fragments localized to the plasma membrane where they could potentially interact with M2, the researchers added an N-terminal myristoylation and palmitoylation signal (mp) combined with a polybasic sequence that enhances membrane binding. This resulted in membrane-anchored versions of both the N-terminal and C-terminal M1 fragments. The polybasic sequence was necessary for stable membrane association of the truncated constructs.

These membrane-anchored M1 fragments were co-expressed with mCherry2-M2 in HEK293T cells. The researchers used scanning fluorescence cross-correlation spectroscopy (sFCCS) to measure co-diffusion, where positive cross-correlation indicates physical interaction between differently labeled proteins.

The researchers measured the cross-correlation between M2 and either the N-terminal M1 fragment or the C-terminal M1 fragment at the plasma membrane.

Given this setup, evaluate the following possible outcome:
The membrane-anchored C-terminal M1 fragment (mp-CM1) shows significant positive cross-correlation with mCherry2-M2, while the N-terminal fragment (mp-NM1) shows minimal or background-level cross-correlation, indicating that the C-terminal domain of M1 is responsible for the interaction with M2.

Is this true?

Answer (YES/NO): NO